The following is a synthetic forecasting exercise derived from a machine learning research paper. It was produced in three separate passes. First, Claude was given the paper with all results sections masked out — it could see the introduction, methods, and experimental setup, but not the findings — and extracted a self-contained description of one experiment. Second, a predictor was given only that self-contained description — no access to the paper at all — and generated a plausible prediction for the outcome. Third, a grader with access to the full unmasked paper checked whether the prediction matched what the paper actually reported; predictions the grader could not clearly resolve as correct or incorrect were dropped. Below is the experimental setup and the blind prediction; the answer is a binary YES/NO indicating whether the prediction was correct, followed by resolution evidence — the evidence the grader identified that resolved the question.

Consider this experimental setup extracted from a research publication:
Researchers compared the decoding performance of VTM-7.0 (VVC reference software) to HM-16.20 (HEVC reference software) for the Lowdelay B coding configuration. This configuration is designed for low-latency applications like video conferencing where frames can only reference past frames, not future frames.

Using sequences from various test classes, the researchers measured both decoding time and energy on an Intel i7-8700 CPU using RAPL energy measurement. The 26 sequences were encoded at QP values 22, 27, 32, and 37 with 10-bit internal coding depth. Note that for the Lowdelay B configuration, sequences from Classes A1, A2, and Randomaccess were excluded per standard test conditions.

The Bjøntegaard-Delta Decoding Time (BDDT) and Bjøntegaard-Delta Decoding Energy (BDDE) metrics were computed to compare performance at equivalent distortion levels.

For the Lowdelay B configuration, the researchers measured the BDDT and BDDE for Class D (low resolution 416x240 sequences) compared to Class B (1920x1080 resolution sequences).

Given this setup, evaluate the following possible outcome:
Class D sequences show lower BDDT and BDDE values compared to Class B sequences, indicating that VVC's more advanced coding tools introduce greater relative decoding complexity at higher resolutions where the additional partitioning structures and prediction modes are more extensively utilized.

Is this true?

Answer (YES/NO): NO